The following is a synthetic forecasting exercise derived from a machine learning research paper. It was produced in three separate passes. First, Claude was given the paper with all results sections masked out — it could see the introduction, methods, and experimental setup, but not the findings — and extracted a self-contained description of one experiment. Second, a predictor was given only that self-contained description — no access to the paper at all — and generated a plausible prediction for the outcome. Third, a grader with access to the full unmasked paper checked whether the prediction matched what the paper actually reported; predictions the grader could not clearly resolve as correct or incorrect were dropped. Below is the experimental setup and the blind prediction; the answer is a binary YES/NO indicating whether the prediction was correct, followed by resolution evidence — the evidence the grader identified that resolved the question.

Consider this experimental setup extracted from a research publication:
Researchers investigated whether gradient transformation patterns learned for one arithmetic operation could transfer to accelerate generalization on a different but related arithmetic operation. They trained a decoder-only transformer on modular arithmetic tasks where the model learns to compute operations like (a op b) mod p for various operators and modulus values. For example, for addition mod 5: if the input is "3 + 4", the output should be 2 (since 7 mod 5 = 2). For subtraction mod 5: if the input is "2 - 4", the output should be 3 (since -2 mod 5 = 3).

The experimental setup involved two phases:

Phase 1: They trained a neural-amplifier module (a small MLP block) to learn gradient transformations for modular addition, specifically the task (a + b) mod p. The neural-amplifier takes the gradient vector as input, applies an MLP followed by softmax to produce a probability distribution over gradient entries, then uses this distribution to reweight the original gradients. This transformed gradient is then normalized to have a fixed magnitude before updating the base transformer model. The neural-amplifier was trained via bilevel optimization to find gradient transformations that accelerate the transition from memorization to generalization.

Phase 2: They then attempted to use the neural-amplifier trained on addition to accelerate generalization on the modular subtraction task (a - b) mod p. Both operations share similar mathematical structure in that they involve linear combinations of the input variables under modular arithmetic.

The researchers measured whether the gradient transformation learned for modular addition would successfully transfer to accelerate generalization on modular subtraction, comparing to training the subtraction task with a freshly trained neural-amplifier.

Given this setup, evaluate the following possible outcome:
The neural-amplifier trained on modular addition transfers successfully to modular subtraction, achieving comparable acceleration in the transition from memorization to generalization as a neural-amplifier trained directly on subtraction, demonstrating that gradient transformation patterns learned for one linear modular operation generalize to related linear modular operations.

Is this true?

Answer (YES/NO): NO